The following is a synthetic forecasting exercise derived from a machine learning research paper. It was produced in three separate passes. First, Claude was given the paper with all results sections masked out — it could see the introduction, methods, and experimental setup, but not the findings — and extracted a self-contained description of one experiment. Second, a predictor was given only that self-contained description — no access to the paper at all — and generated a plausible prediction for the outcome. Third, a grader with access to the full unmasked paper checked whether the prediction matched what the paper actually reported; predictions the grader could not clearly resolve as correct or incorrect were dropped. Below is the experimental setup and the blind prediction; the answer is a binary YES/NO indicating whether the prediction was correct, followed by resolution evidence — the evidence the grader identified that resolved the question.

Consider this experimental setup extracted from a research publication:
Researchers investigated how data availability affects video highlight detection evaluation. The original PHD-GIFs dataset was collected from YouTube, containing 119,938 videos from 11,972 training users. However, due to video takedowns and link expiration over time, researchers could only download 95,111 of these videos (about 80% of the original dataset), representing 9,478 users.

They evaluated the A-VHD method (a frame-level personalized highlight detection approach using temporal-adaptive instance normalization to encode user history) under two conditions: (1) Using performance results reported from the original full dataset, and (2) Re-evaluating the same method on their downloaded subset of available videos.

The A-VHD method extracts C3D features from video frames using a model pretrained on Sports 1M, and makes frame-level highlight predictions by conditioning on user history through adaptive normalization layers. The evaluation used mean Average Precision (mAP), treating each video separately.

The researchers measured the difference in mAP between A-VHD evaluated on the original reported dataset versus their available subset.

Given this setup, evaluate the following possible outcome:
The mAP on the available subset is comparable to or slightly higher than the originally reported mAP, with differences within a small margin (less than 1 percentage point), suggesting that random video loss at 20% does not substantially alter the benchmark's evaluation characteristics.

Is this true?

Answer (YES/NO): NO